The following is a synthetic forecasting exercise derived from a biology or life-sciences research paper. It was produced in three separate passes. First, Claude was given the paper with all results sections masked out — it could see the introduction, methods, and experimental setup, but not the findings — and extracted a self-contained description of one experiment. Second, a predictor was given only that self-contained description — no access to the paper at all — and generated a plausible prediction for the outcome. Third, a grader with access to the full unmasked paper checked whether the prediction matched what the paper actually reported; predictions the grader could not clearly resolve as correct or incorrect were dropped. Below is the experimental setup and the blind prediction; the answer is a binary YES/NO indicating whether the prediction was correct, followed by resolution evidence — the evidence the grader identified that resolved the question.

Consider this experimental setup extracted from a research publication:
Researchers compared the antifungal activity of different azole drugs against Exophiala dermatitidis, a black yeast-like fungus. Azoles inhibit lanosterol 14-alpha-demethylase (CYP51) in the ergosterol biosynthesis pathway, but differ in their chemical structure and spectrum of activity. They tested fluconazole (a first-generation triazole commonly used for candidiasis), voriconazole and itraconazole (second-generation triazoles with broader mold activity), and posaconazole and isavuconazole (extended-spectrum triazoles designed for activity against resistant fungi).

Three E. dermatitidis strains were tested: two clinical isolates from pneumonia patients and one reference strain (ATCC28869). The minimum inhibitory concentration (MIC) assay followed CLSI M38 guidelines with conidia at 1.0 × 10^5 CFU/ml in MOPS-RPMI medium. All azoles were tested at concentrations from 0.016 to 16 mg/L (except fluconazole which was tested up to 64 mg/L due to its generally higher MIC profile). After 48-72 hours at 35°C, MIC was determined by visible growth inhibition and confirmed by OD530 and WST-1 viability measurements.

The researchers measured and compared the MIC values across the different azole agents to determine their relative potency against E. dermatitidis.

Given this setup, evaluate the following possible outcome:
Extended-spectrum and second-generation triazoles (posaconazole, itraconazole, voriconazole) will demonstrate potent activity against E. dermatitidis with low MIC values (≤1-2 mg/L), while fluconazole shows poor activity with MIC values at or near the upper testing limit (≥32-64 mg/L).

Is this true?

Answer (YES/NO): YES